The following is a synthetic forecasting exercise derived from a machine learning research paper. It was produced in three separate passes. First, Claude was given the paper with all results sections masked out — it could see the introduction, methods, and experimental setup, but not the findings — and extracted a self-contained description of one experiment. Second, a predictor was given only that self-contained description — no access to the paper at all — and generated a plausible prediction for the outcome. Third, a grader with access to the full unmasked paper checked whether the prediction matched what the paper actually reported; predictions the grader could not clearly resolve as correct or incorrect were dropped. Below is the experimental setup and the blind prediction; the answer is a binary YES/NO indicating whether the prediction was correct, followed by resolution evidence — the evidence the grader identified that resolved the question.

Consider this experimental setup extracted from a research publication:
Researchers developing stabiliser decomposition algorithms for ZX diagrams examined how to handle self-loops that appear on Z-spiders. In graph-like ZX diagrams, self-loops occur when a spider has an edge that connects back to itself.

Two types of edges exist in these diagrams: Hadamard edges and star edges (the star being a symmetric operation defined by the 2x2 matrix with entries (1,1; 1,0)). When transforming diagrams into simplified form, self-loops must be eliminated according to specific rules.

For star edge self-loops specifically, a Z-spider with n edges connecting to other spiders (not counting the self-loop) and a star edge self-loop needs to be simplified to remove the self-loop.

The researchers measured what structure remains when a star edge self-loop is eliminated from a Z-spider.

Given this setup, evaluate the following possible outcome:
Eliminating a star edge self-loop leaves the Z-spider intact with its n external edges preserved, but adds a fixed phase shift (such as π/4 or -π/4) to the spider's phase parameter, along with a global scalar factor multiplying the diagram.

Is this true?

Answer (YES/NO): NO